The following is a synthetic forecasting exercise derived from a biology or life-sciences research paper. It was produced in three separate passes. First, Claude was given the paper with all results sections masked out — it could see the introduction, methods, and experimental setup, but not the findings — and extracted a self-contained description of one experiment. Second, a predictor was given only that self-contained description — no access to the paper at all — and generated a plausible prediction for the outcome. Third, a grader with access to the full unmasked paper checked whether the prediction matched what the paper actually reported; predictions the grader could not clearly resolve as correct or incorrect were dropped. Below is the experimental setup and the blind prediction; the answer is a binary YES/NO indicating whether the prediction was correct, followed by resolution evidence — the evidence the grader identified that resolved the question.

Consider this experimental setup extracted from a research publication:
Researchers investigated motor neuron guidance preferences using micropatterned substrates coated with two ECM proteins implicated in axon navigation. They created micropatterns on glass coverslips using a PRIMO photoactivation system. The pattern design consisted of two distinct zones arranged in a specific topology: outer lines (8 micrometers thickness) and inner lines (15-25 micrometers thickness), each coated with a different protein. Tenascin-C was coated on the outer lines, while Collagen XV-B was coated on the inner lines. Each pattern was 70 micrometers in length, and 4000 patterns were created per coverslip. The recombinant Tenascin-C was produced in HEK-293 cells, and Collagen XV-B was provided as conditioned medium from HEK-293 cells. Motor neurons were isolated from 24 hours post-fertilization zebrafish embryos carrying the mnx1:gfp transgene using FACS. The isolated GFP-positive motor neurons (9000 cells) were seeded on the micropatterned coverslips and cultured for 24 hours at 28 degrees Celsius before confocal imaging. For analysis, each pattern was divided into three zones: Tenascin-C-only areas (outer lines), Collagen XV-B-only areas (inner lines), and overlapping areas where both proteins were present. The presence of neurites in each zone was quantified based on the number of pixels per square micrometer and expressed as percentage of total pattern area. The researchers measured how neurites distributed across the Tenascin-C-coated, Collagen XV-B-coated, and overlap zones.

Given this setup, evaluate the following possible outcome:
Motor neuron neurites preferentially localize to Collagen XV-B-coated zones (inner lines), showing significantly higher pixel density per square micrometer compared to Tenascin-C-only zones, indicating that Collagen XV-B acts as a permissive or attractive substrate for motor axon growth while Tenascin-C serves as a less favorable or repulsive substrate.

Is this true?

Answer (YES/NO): YES